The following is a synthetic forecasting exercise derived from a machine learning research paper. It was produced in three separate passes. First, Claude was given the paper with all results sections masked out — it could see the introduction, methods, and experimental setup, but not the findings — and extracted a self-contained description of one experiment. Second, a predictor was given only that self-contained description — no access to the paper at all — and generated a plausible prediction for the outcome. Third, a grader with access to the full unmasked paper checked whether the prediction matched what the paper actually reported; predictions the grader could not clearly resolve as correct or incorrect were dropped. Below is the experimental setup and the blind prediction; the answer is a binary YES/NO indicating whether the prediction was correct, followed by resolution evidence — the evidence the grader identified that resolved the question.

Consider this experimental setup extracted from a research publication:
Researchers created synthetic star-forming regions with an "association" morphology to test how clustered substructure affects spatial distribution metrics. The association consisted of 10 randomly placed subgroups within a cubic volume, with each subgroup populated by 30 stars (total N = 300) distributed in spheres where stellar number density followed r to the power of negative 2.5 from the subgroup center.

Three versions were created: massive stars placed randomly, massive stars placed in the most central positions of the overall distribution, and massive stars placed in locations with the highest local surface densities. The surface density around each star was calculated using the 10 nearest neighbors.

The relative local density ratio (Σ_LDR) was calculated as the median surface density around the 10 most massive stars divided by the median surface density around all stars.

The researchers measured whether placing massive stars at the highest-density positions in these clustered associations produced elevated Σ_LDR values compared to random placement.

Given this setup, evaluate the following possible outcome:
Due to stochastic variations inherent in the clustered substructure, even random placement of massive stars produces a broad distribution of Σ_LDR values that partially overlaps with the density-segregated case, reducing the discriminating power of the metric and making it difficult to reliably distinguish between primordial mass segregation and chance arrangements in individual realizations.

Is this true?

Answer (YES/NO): NO